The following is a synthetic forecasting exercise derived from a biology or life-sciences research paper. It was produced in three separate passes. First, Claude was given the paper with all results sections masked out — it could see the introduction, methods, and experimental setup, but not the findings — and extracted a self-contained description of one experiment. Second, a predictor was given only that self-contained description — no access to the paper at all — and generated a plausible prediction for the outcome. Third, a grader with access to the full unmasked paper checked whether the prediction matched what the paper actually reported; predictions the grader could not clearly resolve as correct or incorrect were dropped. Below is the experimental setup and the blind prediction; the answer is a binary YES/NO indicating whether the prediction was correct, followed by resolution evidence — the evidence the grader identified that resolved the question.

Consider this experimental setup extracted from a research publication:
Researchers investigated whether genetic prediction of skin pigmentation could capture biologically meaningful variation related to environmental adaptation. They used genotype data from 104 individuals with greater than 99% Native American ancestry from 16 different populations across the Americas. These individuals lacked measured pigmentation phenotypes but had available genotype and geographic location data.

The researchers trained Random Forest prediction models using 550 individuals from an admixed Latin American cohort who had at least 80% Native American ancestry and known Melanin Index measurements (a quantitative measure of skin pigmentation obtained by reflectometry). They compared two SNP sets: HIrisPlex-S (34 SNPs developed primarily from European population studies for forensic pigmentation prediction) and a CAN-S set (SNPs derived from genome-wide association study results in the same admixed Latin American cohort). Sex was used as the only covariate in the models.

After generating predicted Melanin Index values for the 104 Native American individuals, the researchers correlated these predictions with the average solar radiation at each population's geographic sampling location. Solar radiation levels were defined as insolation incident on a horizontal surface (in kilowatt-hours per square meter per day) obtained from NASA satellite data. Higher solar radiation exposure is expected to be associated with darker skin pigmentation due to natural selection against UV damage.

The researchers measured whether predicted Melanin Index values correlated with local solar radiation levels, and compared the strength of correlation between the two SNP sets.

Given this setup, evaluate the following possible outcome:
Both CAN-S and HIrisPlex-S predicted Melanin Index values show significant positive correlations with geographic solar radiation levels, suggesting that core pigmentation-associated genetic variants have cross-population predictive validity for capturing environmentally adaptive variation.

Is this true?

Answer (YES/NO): NO